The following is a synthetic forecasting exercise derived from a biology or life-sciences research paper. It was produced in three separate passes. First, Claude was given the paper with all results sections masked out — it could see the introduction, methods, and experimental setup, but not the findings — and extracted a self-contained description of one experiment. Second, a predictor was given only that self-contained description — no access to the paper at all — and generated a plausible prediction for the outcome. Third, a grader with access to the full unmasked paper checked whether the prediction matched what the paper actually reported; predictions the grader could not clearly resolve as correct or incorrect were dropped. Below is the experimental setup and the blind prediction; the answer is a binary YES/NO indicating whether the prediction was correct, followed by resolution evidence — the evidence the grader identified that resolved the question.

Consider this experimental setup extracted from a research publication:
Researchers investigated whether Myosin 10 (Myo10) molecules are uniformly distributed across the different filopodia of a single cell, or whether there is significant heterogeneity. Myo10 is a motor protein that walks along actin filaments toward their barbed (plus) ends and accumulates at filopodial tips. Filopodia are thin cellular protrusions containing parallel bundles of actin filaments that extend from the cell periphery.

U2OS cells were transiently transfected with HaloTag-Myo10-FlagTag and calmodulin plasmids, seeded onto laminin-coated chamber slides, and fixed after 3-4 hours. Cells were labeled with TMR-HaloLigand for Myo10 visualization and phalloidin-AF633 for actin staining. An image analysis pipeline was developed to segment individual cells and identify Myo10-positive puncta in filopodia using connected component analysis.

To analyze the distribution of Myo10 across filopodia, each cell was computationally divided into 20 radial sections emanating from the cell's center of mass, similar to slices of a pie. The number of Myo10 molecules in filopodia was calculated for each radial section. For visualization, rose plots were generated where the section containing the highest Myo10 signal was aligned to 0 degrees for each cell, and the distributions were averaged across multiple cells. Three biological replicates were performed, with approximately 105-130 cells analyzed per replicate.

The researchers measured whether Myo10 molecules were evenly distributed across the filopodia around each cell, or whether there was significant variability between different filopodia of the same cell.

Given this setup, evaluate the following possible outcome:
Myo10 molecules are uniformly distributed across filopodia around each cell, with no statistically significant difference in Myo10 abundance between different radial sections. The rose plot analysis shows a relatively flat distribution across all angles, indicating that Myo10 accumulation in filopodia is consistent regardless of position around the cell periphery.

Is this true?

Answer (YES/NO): NO